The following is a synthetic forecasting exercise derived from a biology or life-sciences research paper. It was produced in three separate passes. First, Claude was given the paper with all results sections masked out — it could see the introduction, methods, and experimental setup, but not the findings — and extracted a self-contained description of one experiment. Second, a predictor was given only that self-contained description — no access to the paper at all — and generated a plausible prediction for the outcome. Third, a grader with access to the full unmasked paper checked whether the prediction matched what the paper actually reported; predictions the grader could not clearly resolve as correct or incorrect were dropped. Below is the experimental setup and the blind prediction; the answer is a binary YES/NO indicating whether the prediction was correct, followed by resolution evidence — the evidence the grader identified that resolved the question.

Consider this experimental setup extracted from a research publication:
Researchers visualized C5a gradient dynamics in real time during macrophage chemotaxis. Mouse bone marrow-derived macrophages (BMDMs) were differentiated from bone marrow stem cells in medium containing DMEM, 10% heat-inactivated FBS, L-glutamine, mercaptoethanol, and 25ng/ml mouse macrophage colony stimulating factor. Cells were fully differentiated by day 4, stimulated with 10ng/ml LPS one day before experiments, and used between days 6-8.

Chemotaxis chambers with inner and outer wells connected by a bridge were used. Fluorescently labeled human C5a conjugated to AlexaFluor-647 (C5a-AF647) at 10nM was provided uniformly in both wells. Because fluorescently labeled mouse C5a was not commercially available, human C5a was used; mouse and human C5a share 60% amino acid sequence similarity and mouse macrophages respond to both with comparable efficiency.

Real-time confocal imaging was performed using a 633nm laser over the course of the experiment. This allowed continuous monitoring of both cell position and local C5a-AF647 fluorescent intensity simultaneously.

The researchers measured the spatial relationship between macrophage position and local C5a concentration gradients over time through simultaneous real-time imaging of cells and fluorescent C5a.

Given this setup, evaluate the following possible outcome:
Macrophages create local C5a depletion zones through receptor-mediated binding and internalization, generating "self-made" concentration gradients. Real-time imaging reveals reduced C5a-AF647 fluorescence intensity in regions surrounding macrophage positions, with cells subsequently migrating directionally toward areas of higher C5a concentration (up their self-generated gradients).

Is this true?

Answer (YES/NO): YES